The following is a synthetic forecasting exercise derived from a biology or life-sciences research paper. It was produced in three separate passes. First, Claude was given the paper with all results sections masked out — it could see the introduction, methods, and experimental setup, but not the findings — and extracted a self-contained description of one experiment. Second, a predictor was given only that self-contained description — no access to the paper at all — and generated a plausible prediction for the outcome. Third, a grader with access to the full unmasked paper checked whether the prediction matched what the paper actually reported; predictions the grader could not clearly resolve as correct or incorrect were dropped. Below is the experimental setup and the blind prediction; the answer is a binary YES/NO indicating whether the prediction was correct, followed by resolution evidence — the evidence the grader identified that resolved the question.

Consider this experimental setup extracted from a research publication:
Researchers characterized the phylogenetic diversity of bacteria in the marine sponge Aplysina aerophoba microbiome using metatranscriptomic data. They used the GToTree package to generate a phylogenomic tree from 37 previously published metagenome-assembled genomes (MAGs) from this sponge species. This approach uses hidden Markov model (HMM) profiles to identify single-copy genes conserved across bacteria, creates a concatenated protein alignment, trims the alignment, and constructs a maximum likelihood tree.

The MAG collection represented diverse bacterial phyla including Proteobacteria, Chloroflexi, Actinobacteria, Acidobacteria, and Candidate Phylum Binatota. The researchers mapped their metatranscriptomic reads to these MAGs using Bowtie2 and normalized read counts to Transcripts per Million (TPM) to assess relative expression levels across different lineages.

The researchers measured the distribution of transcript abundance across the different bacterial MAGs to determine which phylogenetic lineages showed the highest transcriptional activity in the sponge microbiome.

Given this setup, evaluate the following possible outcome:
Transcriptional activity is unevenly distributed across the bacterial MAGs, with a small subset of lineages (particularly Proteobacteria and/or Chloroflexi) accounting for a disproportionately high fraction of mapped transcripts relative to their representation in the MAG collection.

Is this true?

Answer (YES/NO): NO